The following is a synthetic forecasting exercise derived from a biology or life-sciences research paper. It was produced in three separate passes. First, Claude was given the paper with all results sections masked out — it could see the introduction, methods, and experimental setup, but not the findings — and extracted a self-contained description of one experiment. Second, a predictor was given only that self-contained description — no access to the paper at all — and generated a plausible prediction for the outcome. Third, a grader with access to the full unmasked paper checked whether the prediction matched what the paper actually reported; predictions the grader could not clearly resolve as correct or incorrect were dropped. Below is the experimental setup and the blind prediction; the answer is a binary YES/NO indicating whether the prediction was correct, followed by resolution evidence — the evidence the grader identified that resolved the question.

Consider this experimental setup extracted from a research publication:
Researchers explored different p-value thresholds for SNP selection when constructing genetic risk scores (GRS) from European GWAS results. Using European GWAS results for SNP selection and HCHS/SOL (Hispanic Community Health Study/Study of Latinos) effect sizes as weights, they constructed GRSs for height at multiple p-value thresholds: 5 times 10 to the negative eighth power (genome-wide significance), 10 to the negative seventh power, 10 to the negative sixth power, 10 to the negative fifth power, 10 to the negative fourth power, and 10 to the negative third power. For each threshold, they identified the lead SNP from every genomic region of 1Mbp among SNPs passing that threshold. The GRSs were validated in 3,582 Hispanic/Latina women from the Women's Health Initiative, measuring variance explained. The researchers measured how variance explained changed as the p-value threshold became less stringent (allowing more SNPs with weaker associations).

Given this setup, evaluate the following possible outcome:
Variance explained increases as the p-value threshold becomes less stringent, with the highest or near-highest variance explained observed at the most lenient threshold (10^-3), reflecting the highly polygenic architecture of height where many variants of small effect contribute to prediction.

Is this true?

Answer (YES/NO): NO